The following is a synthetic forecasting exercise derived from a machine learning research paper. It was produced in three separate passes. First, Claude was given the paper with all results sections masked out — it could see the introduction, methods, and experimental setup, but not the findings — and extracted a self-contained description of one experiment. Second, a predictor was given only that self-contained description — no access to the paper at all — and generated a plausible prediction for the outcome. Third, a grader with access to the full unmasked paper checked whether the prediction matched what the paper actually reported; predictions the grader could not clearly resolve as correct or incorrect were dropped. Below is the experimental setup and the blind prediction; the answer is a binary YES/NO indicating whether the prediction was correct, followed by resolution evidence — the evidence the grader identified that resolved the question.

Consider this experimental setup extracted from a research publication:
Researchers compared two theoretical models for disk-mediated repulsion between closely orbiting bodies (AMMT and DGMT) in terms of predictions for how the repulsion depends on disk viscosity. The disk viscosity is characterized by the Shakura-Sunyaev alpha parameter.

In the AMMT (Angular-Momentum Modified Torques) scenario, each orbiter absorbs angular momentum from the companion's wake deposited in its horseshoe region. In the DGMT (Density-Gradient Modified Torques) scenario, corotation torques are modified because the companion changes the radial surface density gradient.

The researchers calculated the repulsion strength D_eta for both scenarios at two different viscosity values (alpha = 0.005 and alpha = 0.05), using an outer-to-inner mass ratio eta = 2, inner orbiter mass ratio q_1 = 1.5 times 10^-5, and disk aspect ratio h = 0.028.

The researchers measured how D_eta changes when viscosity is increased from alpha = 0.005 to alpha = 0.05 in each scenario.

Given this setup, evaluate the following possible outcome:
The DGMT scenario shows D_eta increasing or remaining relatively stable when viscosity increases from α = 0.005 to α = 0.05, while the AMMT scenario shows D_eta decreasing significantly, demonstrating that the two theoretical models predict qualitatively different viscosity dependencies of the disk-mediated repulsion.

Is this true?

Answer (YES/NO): NO